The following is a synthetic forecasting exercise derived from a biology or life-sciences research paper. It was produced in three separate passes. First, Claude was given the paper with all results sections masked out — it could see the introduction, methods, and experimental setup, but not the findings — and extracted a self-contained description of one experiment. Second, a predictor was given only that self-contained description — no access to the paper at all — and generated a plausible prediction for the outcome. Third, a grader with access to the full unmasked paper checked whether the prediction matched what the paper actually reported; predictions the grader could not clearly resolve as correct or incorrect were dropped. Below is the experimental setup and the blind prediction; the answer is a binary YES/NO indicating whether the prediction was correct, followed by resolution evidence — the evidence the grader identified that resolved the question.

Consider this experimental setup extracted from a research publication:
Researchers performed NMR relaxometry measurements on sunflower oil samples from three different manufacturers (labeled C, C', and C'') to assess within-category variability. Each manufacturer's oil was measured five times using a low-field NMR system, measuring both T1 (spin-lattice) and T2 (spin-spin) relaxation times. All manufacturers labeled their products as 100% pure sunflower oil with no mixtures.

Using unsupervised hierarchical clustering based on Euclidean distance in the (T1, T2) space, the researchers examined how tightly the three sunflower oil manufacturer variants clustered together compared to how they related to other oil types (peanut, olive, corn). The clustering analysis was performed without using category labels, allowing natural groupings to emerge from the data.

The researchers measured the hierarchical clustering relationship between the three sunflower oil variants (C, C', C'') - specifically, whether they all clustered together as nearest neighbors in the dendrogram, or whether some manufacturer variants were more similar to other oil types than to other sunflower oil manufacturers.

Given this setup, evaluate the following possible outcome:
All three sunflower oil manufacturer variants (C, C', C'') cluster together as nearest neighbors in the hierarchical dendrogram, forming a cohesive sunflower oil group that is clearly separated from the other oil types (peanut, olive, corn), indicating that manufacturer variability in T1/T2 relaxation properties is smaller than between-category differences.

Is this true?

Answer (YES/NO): NO